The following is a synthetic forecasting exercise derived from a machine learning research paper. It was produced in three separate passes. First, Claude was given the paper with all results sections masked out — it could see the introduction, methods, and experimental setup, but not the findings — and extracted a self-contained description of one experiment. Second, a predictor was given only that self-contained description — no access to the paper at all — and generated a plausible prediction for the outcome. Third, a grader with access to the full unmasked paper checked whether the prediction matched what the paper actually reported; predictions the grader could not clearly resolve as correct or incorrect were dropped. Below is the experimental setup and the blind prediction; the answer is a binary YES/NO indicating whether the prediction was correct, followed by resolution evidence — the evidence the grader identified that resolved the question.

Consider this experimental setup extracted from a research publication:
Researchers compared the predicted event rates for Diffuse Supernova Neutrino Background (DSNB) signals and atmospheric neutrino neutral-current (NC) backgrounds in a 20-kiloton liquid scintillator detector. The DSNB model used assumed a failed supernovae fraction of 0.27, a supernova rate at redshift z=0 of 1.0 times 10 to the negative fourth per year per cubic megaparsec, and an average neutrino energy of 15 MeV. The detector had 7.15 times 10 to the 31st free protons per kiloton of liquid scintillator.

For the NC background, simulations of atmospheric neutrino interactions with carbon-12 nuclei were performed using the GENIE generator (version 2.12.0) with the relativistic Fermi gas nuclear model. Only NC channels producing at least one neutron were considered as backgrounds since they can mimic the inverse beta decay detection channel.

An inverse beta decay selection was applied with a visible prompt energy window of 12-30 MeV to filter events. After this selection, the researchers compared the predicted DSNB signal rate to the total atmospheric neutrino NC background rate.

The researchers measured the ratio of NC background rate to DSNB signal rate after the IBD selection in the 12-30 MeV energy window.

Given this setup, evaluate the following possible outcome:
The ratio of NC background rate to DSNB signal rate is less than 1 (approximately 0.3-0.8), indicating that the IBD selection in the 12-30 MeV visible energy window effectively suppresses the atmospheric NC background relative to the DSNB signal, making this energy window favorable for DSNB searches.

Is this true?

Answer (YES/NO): NO